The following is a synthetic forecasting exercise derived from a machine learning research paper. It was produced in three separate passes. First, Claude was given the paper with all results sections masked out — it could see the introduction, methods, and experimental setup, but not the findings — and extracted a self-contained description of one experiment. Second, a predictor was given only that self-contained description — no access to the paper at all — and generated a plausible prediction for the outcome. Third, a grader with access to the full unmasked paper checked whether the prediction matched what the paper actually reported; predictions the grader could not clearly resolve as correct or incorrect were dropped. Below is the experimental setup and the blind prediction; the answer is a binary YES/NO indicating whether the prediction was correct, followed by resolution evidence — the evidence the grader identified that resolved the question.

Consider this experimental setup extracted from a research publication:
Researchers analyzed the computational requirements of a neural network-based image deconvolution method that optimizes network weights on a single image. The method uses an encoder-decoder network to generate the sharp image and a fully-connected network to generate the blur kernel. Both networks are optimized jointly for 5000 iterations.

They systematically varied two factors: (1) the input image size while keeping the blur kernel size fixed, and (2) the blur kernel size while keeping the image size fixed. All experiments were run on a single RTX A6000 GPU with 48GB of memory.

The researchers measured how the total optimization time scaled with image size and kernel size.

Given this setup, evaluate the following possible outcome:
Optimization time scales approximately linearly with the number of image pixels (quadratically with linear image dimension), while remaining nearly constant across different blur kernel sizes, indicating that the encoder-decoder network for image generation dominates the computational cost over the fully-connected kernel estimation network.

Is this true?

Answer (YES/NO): NO